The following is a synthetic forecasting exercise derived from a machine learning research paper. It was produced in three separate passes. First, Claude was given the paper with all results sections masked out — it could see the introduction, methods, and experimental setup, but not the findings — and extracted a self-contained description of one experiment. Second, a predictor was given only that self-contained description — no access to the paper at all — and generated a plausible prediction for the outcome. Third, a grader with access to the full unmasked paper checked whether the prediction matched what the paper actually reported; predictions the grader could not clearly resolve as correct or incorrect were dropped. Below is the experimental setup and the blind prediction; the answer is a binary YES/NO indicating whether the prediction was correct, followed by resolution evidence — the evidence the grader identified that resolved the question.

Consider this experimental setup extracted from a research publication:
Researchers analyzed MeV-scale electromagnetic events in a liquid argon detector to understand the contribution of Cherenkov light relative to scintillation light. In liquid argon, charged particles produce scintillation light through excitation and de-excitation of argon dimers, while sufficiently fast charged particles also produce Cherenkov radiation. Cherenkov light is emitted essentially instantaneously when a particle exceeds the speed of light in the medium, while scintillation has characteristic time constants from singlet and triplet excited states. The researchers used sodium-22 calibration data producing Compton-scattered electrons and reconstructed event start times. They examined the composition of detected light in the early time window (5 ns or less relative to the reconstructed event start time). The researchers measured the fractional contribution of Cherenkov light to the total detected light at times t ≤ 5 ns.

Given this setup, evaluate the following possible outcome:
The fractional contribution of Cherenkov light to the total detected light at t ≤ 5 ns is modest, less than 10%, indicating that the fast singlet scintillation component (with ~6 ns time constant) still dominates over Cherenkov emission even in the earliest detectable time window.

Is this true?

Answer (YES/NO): NO